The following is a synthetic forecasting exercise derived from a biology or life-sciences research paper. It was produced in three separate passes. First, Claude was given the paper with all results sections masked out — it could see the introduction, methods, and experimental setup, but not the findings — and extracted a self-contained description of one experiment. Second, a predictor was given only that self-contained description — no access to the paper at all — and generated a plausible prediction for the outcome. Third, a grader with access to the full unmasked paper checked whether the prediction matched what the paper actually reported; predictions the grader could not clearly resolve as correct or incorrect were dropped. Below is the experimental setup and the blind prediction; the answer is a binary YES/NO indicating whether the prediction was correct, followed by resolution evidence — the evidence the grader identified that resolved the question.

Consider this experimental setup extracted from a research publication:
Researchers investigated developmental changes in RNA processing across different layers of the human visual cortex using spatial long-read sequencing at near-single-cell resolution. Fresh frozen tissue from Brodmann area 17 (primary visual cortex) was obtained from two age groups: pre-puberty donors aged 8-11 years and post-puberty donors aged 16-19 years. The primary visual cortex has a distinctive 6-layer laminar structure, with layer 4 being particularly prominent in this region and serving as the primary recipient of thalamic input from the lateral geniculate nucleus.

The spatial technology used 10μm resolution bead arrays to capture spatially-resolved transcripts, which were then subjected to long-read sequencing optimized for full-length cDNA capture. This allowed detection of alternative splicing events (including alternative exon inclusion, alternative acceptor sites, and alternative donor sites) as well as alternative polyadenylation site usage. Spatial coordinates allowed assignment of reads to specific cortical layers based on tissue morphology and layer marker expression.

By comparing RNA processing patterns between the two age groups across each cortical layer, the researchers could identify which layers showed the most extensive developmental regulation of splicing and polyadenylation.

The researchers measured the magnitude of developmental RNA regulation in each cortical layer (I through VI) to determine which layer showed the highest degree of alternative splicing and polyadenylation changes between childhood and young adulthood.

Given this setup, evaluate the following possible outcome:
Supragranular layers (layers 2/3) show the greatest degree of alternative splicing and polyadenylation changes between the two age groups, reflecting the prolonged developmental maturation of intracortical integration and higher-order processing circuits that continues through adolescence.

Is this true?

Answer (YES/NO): NO